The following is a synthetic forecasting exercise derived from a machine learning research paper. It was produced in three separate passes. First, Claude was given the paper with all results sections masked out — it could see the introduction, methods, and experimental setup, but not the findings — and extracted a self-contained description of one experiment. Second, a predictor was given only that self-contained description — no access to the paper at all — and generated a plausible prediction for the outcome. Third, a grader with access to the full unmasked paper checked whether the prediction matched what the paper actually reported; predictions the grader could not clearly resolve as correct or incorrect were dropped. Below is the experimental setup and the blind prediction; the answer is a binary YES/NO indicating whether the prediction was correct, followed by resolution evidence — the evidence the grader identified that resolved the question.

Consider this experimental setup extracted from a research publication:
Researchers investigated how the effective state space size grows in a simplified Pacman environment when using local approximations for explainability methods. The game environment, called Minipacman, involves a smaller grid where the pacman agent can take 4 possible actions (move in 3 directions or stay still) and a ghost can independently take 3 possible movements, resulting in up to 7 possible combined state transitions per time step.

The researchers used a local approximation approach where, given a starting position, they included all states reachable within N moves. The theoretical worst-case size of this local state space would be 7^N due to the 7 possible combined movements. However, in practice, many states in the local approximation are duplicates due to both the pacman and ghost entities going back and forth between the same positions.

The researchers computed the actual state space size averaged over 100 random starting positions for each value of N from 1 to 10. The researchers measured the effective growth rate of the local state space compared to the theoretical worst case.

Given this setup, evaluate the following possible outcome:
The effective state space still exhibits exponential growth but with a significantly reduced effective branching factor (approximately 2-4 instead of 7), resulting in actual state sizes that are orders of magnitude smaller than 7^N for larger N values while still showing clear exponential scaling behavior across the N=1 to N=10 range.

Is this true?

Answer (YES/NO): NO